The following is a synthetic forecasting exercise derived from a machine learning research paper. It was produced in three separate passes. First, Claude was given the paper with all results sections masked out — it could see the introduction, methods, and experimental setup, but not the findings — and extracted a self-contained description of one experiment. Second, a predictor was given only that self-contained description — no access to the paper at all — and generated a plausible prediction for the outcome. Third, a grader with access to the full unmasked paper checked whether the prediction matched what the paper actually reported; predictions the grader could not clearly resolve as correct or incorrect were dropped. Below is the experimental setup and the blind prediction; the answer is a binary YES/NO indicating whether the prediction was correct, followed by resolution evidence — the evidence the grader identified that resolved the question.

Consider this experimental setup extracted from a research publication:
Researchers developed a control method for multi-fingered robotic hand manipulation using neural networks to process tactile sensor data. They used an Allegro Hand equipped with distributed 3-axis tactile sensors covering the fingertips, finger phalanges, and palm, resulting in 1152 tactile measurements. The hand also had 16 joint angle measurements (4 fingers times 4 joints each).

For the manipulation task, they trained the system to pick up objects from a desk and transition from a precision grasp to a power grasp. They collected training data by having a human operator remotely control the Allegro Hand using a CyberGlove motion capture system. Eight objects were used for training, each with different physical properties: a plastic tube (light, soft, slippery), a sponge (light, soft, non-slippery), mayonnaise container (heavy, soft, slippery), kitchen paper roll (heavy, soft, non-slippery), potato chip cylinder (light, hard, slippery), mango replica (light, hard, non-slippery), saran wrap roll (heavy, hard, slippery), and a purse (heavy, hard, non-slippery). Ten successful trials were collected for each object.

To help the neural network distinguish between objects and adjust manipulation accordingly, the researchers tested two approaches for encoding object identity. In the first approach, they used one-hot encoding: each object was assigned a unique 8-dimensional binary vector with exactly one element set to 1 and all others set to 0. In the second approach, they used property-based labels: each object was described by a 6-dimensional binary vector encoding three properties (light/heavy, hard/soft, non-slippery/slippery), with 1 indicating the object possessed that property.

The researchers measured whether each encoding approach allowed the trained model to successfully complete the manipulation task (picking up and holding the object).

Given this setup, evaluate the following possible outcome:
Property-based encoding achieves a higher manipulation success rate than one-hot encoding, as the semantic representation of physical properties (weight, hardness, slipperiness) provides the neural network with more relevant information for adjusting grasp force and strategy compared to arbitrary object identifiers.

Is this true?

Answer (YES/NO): YES